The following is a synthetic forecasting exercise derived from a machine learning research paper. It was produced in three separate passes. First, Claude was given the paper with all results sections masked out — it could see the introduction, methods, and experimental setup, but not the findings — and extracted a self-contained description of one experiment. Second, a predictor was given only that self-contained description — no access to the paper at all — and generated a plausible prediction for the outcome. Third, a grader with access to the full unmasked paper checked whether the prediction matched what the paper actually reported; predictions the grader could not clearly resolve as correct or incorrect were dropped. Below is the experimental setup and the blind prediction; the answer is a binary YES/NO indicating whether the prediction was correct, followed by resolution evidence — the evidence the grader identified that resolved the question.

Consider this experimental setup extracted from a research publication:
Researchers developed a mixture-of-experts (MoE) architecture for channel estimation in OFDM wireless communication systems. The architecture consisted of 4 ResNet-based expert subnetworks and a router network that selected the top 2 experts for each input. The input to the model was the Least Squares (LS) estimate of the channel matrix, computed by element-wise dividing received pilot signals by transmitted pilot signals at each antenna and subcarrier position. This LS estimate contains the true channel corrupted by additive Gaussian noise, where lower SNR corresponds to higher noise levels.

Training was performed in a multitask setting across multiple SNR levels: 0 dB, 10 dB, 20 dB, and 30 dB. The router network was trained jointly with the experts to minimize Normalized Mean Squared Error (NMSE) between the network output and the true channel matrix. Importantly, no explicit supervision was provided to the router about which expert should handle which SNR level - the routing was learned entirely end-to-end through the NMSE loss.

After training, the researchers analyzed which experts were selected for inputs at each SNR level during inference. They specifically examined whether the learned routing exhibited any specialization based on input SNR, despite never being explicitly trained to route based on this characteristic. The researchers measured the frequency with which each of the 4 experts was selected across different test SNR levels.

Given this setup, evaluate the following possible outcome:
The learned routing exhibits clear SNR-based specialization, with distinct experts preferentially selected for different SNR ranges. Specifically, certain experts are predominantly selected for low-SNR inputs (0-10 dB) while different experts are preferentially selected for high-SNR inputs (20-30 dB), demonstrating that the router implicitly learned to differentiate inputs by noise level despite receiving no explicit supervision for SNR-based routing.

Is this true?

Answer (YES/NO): YES